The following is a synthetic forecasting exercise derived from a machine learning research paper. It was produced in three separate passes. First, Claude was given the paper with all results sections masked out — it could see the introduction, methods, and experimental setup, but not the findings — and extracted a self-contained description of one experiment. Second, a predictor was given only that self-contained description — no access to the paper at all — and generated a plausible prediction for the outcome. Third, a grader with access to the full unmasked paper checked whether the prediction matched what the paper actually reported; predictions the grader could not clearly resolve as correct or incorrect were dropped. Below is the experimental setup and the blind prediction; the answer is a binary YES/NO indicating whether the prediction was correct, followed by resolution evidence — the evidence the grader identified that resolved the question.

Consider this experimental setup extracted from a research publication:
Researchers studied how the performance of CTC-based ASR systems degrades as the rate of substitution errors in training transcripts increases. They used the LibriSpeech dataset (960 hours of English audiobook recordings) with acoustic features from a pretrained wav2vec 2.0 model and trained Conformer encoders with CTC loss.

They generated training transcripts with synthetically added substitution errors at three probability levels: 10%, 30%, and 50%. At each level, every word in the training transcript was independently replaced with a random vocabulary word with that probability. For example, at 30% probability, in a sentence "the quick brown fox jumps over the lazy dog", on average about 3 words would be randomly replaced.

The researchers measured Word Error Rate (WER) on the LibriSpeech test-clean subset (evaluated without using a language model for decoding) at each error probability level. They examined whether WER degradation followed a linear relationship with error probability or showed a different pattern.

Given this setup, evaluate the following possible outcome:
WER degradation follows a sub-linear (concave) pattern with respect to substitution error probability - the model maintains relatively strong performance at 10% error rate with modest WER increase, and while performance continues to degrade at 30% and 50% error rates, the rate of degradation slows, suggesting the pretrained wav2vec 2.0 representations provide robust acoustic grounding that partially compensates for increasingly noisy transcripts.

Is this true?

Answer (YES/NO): NO